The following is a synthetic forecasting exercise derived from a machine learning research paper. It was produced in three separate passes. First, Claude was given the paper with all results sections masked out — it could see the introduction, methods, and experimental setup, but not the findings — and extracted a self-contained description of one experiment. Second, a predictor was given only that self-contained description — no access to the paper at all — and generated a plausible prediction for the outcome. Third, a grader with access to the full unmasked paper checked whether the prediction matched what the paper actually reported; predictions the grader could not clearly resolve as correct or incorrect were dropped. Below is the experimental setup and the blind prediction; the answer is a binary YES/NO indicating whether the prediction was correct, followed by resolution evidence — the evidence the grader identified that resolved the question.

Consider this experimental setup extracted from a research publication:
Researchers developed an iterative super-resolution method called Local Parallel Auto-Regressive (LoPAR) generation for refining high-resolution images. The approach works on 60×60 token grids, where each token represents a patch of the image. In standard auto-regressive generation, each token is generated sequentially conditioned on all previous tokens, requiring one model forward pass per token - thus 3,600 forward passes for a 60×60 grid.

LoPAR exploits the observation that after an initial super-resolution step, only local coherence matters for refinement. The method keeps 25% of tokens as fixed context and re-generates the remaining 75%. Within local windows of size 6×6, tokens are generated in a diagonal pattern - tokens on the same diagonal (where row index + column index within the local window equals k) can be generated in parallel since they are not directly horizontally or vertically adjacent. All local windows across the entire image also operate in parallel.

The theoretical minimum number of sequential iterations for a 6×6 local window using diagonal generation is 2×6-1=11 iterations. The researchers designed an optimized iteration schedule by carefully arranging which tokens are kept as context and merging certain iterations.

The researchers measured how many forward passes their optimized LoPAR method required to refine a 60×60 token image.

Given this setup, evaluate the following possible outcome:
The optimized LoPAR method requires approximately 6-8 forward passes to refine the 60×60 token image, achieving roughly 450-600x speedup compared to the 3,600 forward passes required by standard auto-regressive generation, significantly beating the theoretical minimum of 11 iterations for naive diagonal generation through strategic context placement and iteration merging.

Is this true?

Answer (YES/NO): YES